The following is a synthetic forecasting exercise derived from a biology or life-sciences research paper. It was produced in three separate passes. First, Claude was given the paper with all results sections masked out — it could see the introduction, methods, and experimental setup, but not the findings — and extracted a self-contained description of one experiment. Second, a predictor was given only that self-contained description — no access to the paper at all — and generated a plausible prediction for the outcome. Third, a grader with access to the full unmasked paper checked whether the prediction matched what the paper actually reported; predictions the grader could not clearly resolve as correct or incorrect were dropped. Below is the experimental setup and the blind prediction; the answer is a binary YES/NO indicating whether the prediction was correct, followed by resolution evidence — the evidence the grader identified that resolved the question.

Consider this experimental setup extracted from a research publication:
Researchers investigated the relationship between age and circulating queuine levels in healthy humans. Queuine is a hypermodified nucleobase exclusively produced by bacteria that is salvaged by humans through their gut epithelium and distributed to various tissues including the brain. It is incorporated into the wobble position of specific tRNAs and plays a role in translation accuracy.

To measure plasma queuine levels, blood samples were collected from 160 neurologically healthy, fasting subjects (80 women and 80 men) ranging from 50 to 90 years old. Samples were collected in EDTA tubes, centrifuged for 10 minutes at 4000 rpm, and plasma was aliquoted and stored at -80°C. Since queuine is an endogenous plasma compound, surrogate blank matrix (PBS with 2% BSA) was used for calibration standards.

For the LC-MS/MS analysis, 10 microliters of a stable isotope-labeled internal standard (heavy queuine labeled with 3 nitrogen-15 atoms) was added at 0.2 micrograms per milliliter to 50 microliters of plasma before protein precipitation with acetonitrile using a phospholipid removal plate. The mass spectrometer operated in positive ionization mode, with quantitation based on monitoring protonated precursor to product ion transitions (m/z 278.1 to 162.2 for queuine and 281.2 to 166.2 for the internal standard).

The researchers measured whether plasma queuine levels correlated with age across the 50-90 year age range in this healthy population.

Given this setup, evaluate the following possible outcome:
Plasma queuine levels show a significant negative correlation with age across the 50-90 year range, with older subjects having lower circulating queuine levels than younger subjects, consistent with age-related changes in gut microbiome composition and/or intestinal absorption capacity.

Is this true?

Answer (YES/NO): NO